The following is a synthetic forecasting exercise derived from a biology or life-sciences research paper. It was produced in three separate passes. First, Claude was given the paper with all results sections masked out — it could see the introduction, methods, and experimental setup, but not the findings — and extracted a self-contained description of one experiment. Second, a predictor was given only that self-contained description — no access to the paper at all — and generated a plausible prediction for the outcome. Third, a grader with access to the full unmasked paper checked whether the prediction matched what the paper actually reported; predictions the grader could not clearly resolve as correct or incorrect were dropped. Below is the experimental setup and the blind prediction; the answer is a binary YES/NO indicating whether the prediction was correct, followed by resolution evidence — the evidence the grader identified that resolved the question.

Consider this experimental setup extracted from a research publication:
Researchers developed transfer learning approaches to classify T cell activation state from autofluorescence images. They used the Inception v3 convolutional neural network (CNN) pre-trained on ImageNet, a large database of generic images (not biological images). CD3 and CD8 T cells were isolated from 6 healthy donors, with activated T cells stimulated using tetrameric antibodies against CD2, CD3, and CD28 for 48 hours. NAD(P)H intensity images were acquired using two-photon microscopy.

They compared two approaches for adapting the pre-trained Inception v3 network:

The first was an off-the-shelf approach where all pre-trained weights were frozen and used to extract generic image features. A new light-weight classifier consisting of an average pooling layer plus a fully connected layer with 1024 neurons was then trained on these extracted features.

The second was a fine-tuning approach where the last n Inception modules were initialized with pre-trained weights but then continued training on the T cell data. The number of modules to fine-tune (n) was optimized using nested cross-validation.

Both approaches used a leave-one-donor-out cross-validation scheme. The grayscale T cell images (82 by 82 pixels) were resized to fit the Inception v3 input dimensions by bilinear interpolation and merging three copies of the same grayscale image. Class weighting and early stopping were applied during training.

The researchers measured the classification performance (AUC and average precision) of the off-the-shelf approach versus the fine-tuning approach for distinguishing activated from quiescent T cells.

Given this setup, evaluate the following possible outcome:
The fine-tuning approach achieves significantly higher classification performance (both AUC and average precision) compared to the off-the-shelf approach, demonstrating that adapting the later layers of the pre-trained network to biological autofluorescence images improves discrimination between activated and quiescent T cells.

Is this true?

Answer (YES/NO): YES